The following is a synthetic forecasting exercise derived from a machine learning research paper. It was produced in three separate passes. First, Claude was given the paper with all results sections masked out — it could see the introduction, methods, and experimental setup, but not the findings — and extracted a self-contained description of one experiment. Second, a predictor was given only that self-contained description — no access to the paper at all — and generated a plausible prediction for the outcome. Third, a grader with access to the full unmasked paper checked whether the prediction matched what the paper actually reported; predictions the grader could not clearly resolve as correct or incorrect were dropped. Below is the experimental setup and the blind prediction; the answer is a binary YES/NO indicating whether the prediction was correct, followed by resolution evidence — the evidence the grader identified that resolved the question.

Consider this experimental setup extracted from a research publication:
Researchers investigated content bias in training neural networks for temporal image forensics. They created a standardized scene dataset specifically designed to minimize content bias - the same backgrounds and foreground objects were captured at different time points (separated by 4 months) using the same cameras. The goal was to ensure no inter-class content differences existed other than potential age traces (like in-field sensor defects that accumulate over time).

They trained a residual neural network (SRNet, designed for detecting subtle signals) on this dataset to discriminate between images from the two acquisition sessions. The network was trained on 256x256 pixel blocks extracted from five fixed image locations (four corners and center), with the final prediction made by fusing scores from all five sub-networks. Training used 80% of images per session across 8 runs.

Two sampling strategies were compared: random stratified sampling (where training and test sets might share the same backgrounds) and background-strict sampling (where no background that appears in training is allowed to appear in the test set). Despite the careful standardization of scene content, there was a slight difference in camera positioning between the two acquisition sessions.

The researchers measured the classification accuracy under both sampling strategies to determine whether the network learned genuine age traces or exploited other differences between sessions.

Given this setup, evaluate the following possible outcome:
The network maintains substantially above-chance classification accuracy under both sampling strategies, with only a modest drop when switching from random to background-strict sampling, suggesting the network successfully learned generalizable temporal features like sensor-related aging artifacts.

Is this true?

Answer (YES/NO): NO